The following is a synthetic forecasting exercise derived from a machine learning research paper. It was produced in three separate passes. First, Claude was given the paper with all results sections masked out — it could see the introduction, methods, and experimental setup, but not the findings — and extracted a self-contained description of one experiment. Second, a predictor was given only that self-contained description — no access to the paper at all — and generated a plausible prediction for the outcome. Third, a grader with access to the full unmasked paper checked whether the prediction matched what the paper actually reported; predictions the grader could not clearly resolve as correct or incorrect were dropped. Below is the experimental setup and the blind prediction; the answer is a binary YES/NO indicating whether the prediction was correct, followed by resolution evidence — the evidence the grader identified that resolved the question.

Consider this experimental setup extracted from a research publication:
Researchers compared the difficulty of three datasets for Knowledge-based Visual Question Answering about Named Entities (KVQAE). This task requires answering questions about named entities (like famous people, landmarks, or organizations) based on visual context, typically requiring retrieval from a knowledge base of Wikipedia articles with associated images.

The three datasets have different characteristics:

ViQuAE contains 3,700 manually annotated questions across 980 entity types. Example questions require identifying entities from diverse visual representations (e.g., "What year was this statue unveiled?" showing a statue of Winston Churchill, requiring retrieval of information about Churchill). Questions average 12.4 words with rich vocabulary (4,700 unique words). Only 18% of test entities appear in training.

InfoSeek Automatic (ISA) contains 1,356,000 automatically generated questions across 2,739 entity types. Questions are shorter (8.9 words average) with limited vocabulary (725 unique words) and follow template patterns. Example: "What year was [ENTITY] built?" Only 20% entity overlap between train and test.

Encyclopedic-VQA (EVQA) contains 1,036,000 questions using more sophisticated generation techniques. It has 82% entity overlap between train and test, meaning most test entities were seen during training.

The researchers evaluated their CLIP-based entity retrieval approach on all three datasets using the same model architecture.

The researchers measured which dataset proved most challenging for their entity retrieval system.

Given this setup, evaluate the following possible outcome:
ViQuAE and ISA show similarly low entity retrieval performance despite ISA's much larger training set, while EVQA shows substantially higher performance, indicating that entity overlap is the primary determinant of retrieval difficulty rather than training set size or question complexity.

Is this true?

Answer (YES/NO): NO